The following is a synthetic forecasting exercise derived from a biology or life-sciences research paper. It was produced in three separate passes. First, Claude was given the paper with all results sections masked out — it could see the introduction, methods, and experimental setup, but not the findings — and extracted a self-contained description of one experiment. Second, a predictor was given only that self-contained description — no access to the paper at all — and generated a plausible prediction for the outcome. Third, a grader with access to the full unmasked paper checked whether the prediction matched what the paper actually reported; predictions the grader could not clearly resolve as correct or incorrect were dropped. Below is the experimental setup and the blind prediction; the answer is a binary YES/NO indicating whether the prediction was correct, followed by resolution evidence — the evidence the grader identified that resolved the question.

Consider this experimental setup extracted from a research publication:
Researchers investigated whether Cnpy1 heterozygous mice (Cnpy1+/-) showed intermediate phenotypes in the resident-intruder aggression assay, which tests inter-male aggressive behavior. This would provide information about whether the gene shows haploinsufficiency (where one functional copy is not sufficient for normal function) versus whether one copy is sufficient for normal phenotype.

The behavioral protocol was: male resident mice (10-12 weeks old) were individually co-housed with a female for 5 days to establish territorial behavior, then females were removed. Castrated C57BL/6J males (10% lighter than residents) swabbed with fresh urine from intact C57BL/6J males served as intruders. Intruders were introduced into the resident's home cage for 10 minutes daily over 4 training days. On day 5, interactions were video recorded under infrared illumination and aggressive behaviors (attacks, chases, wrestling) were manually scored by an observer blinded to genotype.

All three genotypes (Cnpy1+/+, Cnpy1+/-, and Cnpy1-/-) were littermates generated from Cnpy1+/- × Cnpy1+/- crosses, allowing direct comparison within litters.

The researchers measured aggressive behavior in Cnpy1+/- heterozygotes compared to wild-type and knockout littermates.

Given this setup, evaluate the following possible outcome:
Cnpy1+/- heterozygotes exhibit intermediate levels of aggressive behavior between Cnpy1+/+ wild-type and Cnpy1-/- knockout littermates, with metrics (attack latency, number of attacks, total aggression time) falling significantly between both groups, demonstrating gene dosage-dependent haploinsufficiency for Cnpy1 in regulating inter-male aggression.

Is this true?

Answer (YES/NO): NO